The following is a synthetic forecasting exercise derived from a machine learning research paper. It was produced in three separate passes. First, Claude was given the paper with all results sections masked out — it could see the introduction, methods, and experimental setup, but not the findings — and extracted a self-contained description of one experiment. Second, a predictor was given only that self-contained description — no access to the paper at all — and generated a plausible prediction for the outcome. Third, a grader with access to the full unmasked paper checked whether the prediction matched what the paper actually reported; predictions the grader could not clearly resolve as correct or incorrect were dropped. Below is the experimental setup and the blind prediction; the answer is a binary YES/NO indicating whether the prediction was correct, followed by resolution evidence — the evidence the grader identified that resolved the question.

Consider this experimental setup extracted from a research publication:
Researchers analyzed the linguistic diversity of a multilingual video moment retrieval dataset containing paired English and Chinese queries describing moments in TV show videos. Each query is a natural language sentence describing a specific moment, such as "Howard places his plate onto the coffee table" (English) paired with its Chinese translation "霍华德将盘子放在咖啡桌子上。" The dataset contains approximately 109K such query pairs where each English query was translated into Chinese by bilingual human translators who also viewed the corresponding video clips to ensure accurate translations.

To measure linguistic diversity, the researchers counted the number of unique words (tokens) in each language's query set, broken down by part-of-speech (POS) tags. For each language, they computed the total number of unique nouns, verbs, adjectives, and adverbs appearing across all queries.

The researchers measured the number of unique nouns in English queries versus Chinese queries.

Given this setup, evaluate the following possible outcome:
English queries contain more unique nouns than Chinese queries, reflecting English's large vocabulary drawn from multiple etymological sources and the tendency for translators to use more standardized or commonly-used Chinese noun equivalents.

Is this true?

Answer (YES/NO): NO